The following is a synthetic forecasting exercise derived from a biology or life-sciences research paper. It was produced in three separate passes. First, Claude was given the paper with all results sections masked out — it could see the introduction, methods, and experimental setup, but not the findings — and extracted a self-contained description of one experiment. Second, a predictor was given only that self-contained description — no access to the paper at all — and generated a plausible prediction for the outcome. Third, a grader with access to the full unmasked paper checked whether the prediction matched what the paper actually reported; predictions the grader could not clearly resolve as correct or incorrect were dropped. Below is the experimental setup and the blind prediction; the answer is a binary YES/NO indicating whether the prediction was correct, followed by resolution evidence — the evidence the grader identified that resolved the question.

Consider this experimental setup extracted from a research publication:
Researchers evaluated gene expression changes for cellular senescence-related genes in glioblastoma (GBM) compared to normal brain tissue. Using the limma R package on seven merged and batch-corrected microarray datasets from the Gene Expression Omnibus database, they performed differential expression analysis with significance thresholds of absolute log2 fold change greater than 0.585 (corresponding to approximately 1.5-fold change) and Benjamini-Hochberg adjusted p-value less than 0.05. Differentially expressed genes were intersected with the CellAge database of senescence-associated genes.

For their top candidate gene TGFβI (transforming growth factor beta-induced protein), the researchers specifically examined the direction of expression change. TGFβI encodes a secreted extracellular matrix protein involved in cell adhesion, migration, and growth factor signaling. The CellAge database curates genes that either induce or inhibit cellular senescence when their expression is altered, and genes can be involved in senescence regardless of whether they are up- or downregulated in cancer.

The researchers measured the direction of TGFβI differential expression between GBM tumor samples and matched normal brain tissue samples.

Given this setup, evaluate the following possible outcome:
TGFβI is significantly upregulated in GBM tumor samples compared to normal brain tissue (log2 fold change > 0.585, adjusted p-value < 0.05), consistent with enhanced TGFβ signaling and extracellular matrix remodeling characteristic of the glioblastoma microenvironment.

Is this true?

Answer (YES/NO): YES